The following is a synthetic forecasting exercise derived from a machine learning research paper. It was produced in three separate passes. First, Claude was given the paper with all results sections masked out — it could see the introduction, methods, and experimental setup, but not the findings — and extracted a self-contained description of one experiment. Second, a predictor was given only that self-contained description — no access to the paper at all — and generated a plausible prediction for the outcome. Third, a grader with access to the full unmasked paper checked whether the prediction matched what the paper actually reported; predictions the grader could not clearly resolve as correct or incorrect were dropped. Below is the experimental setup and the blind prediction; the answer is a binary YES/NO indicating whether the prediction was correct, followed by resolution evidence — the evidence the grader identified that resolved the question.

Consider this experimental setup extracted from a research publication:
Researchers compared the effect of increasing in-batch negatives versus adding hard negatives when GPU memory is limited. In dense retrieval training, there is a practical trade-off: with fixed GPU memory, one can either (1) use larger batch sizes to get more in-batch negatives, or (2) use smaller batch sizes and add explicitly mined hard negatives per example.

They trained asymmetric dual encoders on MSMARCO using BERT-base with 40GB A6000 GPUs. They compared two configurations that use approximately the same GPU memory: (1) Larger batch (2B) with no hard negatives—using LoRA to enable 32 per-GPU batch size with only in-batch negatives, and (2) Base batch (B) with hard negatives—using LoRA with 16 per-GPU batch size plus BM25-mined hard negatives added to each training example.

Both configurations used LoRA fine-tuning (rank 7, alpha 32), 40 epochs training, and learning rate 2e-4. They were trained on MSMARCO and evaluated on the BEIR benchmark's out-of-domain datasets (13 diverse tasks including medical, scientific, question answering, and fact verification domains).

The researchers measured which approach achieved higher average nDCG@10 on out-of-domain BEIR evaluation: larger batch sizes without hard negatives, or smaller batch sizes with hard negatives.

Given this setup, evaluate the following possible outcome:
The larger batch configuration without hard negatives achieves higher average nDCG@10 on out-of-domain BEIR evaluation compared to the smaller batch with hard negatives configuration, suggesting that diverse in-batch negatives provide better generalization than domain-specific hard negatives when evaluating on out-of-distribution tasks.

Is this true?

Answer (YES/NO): YES